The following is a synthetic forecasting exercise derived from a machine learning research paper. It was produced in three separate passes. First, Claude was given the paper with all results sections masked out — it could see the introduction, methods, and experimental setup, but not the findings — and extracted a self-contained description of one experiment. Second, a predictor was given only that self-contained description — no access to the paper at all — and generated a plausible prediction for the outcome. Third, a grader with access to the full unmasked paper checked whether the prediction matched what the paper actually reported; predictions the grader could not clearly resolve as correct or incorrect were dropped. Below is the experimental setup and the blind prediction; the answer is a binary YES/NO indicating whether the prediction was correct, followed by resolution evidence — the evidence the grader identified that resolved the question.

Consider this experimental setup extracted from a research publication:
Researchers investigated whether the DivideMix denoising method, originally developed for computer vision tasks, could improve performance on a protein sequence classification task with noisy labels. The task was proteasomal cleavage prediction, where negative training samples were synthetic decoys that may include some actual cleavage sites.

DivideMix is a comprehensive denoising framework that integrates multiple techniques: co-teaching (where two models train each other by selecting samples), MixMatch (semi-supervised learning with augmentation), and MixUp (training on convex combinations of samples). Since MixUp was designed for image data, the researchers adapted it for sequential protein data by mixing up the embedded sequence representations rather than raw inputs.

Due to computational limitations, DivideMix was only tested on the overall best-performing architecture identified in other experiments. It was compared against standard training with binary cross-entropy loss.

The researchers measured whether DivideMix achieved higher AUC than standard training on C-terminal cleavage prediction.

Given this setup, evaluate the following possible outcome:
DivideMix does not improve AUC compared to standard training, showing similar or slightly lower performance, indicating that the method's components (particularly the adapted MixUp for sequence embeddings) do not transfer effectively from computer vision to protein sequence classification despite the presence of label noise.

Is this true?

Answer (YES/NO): NO